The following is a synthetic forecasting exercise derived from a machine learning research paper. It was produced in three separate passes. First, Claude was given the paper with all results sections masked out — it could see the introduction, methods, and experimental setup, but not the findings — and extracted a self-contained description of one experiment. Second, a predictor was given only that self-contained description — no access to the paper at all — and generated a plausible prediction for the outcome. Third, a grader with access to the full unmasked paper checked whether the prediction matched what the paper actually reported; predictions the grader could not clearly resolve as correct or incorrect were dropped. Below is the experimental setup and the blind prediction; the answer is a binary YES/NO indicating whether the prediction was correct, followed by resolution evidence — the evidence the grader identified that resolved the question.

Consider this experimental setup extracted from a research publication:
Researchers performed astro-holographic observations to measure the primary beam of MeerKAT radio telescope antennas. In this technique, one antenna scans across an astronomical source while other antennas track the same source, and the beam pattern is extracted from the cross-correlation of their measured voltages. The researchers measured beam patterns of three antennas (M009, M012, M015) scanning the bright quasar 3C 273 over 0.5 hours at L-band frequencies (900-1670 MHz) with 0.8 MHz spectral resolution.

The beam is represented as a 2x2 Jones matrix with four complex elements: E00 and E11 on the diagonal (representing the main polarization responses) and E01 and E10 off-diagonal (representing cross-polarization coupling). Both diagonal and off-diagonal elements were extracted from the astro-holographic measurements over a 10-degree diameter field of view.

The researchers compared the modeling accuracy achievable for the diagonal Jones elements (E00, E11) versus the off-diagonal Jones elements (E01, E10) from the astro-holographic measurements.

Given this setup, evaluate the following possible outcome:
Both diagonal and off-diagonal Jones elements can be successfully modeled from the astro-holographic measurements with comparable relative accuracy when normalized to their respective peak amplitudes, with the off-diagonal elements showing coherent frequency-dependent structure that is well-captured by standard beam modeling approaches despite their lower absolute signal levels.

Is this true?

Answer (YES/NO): NO